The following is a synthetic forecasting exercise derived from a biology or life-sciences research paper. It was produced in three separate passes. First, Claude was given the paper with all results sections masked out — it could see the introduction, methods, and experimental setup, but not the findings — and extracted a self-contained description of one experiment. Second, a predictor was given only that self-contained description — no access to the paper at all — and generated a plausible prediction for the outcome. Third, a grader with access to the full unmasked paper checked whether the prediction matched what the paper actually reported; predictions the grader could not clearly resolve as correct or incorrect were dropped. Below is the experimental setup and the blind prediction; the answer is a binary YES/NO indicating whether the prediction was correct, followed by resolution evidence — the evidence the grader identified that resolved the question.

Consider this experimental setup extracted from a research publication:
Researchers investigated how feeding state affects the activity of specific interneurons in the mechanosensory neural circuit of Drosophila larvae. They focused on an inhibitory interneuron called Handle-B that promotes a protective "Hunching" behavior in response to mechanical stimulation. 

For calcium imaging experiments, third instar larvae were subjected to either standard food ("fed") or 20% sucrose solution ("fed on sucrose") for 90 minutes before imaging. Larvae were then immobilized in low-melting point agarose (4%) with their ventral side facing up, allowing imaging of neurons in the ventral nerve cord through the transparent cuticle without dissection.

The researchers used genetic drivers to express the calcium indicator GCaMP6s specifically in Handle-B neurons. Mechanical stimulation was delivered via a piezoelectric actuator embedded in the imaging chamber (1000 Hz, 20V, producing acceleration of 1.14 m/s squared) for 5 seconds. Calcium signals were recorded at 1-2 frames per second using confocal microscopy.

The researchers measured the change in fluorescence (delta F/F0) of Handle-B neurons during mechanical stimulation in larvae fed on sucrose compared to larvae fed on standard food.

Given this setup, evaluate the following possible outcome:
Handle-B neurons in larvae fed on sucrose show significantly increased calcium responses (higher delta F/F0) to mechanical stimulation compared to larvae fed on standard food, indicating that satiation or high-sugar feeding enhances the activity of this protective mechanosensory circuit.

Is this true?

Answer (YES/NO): NO